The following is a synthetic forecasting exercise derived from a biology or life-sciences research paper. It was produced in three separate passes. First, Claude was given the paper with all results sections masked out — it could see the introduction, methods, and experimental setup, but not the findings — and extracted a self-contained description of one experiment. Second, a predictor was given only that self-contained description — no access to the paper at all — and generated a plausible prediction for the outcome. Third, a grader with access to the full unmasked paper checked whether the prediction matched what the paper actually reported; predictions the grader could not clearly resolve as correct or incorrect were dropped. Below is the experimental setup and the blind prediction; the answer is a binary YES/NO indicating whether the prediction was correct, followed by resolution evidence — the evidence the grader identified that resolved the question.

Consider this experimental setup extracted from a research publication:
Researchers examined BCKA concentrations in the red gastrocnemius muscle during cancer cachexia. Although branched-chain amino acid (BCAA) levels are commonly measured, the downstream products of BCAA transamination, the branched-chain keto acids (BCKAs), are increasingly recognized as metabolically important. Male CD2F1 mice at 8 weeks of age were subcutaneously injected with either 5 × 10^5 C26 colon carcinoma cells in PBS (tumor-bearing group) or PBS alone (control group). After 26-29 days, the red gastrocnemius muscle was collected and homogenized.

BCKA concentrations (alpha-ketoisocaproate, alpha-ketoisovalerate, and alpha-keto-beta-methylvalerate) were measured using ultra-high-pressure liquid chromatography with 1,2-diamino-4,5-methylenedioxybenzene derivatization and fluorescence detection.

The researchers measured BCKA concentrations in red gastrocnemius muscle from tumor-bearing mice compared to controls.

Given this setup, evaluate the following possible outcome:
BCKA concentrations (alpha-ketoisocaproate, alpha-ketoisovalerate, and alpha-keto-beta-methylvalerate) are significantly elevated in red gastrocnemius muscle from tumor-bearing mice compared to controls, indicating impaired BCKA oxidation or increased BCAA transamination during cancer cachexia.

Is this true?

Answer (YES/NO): NO